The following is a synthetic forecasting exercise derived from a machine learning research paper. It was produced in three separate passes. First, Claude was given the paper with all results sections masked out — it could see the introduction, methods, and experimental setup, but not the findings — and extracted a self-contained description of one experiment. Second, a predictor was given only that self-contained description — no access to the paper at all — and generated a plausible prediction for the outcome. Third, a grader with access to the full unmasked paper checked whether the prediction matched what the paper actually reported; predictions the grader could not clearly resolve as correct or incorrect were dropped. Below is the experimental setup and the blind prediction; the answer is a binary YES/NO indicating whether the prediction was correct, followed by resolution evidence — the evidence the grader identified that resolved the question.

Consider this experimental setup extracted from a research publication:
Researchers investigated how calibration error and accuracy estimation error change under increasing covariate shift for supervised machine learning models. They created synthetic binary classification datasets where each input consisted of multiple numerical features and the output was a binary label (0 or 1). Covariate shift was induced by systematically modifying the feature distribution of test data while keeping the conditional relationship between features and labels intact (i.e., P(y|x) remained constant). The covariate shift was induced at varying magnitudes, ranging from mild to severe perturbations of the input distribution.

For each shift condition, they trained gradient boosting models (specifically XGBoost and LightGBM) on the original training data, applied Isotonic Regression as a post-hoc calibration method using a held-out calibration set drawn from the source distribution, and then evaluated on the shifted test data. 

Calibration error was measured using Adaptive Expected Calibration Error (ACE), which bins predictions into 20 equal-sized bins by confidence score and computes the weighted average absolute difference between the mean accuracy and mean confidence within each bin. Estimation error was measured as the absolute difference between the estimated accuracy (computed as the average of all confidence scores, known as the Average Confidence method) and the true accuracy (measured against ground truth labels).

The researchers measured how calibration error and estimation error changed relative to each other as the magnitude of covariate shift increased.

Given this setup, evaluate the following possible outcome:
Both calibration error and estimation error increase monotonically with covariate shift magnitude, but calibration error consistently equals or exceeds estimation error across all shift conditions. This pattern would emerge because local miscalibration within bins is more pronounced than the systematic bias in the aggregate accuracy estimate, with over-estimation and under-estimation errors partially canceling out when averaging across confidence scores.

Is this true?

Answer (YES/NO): NO